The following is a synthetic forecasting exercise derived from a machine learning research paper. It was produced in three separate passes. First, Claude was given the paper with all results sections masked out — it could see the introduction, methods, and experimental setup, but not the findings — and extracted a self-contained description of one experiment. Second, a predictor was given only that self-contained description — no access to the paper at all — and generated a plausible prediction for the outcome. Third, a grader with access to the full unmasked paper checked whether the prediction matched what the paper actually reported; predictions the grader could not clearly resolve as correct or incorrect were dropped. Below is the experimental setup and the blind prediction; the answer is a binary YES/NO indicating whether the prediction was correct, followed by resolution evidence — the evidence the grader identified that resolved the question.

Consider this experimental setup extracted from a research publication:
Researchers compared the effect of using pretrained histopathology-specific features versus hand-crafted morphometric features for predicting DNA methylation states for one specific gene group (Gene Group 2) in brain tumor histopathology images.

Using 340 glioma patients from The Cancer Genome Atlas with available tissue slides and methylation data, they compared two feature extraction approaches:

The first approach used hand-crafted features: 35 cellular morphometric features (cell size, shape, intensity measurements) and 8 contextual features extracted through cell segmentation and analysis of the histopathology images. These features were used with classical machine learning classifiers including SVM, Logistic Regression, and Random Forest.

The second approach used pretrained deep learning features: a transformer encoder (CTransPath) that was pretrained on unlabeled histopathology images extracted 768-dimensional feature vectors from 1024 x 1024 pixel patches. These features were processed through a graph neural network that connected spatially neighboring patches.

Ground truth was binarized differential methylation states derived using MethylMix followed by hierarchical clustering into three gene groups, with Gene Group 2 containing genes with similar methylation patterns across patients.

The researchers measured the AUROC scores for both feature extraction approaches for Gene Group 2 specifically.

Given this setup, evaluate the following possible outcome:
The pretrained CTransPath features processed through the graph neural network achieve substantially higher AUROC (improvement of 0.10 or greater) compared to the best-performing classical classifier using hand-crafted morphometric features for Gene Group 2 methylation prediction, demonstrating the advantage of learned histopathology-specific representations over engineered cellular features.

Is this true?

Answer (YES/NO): NO